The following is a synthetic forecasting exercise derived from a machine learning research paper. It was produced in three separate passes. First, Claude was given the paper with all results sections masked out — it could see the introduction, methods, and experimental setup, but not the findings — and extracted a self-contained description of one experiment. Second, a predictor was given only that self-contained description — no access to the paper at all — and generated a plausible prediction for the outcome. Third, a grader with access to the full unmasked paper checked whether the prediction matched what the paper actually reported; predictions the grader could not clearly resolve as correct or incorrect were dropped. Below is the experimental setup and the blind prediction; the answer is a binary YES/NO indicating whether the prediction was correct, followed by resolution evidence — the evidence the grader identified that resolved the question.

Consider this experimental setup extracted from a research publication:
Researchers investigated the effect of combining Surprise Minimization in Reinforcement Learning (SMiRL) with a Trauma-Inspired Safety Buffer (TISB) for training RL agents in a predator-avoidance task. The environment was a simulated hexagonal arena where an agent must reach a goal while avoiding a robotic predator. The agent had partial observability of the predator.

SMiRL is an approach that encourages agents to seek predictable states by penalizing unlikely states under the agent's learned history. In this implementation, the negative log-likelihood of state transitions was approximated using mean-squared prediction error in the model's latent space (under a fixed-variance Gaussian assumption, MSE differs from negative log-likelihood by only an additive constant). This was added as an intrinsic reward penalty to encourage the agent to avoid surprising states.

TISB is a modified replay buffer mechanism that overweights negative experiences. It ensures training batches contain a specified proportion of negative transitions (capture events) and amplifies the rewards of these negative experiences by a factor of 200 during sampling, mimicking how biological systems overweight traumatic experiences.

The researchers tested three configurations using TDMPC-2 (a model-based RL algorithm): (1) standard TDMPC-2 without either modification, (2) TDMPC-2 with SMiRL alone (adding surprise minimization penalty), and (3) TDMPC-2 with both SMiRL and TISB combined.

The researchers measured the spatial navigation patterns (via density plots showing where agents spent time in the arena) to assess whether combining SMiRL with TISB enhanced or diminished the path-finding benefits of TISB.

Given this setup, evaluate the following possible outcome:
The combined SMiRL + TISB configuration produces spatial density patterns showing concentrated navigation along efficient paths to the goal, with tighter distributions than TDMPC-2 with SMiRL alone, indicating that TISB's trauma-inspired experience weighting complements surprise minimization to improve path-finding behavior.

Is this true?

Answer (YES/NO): NO